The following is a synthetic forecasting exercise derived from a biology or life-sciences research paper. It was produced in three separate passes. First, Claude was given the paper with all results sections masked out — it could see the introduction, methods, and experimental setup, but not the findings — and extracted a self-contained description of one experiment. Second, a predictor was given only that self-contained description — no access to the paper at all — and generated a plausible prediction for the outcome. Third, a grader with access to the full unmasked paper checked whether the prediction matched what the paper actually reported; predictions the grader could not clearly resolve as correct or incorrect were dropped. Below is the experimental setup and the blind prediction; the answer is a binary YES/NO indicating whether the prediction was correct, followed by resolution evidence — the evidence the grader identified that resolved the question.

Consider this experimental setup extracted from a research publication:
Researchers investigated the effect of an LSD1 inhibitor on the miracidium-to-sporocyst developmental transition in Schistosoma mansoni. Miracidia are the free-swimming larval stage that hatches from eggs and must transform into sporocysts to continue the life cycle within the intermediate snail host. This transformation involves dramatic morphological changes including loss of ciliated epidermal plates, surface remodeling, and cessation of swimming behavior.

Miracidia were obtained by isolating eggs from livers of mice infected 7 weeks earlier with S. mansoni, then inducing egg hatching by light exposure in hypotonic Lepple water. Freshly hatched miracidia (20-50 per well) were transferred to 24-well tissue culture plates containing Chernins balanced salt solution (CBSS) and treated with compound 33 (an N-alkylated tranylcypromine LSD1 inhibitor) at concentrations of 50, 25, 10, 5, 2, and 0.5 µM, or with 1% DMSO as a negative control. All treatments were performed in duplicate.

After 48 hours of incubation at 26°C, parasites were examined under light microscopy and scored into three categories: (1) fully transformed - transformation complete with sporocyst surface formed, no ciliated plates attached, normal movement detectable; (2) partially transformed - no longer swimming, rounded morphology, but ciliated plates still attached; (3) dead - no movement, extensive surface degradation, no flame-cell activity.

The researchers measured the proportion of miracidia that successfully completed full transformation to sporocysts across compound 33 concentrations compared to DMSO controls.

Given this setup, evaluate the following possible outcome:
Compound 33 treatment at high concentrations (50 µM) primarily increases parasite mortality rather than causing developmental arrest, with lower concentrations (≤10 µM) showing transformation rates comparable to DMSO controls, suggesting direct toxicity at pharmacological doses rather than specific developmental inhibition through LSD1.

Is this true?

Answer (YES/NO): NO